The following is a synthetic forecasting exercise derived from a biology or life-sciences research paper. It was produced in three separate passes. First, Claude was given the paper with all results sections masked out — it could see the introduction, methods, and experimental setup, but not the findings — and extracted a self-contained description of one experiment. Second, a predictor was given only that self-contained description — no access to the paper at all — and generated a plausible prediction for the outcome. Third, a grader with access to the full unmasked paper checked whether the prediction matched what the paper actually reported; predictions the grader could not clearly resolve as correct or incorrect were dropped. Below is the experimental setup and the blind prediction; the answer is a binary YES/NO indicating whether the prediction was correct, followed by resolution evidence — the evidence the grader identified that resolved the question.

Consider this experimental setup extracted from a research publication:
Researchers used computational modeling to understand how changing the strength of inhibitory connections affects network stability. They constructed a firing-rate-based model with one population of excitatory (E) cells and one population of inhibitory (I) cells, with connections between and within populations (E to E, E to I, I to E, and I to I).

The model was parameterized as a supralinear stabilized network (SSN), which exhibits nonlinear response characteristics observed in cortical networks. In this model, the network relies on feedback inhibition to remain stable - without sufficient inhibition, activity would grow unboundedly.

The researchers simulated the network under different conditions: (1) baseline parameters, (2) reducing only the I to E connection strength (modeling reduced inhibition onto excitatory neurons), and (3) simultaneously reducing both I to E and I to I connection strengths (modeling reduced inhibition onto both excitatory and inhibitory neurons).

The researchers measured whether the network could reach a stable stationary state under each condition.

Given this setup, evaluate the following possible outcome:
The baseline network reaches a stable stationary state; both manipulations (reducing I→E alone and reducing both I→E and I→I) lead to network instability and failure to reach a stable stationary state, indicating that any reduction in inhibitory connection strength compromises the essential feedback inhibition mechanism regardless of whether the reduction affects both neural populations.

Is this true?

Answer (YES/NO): NO